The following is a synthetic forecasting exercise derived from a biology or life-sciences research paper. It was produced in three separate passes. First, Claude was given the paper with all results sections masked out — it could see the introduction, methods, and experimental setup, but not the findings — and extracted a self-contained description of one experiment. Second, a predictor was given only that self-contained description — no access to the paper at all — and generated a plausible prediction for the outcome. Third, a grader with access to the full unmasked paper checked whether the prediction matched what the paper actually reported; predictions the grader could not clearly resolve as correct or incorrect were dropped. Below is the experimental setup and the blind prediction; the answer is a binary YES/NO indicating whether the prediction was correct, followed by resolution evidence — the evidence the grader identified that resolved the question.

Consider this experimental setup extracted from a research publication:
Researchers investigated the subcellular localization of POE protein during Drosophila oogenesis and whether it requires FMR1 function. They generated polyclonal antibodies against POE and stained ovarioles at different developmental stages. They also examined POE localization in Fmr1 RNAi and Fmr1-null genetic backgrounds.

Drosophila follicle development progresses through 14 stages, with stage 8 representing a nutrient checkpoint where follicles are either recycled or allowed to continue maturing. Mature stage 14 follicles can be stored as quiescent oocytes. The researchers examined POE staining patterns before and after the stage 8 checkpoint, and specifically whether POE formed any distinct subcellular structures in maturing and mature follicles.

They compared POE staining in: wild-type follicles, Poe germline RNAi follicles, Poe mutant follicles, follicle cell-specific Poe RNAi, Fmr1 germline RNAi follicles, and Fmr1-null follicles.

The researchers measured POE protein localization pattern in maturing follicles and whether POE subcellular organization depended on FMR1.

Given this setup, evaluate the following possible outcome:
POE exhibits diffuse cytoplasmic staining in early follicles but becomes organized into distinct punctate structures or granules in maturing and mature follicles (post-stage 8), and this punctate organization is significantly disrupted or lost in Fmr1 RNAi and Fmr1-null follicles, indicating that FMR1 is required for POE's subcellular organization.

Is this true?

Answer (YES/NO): YES